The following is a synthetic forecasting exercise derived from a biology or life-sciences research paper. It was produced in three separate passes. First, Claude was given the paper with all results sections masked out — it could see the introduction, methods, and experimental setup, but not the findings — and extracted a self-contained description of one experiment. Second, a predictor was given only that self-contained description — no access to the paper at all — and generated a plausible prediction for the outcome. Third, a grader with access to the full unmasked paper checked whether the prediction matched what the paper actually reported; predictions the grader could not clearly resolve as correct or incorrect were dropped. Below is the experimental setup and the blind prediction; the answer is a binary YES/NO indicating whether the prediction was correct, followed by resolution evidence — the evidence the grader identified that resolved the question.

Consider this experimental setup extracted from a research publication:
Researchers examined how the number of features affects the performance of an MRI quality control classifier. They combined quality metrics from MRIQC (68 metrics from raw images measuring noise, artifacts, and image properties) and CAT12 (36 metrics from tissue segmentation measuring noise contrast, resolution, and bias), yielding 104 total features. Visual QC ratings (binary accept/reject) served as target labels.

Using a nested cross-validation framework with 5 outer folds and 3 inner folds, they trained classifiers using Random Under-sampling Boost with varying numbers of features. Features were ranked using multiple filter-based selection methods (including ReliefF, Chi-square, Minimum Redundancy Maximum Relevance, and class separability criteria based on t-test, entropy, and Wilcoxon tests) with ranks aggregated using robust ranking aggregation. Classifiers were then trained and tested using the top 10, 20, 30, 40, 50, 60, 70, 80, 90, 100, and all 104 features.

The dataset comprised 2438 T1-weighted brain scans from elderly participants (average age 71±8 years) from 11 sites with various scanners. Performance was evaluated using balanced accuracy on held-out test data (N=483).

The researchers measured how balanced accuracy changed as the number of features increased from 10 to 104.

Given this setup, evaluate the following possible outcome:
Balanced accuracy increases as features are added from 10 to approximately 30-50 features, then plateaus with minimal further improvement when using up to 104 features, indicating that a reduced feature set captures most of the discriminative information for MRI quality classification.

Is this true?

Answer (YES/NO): NO